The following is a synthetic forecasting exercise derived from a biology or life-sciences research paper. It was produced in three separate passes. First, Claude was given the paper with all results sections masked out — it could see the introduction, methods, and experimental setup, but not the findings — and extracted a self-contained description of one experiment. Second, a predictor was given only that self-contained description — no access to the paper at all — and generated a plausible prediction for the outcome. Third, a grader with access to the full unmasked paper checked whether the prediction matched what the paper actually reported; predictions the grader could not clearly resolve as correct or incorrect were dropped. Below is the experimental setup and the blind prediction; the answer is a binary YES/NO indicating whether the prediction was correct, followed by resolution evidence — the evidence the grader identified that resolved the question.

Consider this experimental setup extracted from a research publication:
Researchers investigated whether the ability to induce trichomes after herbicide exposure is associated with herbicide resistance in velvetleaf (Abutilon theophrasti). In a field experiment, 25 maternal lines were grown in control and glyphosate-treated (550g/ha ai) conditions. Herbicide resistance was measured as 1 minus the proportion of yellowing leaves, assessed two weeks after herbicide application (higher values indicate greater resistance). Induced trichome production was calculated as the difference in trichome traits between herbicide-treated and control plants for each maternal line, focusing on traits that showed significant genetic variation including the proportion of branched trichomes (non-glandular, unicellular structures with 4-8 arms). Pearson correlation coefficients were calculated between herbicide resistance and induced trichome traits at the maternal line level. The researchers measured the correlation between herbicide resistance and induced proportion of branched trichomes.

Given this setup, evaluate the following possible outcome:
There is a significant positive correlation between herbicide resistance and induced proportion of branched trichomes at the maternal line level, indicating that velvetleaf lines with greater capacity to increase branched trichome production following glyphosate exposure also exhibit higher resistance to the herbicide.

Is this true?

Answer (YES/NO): YES